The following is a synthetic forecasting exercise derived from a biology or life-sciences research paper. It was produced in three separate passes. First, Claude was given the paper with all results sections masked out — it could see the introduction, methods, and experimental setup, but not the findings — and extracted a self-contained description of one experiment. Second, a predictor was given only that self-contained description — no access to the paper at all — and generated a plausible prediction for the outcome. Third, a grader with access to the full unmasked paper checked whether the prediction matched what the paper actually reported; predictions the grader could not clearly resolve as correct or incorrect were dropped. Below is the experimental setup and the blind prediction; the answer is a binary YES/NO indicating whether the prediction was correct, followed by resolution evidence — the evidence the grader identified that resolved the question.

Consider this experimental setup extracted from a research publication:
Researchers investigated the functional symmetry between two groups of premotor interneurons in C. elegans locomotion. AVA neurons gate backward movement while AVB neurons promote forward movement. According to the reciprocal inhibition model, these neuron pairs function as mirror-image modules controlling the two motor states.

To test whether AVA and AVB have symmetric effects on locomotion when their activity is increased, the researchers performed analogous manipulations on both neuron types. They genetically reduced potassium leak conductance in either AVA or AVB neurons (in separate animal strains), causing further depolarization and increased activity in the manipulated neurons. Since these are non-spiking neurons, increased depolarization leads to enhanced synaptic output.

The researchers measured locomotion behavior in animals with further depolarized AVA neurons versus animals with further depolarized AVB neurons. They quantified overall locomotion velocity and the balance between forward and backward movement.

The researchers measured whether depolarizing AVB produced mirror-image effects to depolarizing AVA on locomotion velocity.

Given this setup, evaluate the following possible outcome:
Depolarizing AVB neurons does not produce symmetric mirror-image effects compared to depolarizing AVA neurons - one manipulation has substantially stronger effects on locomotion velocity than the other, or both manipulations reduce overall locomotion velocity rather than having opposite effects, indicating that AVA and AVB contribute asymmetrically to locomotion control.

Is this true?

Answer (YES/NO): YES